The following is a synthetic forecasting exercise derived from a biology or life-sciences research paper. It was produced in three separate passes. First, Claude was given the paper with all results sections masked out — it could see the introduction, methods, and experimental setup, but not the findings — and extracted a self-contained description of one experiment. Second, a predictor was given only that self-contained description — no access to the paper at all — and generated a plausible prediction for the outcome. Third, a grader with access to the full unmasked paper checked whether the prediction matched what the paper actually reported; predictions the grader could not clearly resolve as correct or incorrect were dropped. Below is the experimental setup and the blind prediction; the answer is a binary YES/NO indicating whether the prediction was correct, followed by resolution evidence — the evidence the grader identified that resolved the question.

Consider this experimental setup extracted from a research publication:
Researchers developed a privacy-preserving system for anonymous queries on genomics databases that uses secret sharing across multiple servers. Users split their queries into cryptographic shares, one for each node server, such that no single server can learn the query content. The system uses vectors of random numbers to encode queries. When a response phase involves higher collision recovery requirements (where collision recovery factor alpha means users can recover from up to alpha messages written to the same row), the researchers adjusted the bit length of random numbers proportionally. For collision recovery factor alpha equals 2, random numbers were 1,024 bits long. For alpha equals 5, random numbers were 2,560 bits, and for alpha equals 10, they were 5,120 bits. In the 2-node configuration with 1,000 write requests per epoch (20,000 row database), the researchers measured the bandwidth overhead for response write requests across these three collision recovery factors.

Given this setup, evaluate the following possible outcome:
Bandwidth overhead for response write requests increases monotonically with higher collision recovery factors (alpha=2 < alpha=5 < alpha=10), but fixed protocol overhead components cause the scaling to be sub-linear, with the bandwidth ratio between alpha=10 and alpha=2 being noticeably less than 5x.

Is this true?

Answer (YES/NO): NO